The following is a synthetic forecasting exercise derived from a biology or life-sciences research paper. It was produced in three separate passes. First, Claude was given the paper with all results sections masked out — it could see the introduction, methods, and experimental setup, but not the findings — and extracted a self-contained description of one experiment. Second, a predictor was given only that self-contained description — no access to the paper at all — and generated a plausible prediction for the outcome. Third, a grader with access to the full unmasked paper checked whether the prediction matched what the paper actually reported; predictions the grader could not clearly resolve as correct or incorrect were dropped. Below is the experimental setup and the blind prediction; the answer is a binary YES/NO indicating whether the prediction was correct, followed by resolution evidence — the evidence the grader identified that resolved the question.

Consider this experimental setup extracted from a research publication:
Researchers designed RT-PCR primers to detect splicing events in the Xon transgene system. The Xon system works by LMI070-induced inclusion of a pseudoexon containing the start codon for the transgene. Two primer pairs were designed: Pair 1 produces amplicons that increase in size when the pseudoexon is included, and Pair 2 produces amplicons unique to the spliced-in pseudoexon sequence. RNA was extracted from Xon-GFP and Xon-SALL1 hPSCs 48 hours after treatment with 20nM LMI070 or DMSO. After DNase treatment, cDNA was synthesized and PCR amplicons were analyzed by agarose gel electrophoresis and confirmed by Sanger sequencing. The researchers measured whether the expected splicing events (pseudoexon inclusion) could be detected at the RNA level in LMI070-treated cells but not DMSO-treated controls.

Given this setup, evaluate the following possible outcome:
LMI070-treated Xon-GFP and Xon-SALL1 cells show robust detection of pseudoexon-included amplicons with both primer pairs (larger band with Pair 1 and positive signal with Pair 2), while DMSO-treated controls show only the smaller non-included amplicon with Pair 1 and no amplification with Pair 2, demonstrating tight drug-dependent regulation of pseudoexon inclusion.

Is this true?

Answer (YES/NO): NO